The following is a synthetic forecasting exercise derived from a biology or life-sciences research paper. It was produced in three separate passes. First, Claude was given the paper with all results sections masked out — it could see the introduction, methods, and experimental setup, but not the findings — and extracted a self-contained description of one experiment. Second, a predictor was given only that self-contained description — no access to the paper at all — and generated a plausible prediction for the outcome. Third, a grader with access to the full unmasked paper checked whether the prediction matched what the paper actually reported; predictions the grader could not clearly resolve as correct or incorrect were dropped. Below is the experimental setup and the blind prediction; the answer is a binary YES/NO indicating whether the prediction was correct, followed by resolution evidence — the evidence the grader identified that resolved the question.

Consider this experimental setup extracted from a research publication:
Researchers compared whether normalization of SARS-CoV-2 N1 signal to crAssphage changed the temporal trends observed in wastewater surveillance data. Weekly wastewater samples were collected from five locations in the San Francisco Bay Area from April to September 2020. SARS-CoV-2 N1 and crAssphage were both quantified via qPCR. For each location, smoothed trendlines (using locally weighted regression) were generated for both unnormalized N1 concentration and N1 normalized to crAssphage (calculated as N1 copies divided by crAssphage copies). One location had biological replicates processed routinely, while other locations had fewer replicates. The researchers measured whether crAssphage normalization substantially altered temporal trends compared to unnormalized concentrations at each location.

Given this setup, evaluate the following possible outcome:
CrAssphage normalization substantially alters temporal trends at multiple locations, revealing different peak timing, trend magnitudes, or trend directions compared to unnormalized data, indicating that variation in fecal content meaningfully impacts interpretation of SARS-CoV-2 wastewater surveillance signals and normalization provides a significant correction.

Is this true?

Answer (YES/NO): NO